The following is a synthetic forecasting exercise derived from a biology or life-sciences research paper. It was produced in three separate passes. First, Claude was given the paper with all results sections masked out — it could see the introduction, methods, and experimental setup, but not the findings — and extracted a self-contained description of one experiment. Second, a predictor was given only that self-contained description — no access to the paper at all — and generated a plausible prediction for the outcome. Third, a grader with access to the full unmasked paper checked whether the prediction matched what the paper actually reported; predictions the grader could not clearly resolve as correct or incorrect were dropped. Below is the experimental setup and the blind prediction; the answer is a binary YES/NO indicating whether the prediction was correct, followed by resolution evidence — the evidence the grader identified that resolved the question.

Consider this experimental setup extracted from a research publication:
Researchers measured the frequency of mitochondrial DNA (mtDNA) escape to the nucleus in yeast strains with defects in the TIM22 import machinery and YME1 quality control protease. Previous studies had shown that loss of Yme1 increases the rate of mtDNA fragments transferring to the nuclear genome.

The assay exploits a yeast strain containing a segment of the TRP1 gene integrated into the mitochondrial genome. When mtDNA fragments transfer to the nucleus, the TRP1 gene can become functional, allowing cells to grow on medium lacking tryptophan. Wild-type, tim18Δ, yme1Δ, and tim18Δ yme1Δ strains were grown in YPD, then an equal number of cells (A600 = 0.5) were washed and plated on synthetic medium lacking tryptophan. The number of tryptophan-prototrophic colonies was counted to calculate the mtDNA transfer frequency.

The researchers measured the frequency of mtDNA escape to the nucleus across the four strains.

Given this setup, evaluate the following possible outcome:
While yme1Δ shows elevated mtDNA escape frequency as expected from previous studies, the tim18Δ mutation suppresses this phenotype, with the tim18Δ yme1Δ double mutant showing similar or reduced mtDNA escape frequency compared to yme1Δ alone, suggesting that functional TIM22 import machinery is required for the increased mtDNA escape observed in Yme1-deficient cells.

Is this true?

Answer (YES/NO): YES